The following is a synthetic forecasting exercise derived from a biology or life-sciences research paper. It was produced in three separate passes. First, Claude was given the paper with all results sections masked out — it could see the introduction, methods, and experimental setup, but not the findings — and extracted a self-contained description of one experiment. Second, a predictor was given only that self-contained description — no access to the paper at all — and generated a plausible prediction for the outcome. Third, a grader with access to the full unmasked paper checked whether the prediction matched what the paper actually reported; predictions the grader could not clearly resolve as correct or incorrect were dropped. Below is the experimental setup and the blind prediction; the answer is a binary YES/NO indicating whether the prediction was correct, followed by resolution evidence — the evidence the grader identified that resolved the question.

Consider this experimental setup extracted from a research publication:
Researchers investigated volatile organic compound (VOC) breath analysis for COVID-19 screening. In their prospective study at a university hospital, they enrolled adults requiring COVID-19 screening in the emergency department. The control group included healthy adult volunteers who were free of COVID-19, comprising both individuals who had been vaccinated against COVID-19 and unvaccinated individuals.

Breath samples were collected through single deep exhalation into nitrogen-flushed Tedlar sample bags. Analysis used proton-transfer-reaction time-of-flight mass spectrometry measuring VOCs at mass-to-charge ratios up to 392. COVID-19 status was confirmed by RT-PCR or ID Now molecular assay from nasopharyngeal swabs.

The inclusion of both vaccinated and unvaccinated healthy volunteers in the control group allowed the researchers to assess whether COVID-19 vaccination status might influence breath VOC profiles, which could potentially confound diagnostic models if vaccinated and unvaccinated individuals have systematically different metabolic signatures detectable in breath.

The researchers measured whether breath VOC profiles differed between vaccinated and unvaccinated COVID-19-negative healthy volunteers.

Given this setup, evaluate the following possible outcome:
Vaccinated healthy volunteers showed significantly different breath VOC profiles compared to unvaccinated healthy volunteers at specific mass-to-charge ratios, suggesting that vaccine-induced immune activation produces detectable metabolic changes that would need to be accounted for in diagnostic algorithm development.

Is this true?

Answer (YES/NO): NO